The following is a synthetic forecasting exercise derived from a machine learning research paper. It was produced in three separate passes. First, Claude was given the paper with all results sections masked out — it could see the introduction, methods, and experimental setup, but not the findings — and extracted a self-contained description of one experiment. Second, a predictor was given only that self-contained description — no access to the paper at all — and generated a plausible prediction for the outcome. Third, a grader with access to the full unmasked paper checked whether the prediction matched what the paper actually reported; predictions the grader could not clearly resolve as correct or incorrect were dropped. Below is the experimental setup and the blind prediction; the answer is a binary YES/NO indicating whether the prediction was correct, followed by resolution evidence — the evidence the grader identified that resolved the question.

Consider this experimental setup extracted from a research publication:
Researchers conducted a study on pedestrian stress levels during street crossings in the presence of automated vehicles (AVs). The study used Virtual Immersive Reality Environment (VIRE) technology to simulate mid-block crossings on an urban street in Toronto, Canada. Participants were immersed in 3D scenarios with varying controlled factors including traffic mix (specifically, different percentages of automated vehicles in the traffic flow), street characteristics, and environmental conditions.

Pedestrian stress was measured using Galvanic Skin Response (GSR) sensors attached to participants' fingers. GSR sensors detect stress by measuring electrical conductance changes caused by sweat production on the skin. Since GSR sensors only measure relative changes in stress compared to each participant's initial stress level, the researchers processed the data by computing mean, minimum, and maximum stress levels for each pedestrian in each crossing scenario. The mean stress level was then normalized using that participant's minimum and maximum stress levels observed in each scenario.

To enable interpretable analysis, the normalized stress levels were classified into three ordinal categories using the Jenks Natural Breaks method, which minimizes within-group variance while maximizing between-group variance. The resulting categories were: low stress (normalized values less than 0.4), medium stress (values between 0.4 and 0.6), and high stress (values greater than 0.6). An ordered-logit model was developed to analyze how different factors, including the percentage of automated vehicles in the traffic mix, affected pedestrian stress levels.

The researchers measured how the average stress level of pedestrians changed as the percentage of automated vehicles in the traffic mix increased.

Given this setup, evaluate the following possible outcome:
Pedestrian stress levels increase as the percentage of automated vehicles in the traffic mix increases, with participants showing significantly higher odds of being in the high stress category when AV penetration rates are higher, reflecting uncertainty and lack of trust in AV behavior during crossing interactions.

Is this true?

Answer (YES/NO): NO